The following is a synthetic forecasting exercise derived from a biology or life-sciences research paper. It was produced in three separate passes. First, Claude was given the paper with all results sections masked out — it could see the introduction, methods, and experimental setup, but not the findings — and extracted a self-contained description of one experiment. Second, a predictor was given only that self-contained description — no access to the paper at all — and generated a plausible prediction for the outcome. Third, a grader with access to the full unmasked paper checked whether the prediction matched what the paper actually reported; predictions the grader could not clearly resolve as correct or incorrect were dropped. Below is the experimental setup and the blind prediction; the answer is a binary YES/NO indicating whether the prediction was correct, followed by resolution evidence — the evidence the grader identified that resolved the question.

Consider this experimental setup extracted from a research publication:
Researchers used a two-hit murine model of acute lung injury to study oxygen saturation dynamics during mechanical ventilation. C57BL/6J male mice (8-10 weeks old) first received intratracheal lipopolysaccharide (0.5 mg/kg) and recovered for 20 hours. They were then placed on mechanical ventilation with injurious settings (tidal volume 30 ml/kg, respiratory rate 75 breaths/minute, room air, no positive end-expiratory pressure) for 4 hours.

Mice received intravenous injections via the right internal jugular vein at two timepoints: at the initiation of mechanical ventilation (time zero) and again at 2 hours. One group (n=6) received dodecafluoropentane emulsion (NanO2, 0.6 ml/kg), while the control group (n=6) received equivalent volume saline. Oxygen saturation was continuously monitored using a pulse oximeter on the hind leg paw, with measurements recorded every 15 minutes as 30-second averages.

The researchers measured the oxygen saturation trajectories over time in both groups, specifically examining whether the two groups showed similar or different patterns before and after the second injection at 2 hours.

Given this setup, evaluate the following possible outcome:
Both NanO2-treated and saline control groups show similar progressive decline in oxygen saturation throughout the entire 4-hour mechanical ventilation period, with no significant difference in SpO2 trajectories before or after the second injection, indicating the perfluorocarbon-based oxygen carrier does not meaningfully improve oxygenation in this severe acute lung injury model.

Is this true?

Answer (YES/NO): NO